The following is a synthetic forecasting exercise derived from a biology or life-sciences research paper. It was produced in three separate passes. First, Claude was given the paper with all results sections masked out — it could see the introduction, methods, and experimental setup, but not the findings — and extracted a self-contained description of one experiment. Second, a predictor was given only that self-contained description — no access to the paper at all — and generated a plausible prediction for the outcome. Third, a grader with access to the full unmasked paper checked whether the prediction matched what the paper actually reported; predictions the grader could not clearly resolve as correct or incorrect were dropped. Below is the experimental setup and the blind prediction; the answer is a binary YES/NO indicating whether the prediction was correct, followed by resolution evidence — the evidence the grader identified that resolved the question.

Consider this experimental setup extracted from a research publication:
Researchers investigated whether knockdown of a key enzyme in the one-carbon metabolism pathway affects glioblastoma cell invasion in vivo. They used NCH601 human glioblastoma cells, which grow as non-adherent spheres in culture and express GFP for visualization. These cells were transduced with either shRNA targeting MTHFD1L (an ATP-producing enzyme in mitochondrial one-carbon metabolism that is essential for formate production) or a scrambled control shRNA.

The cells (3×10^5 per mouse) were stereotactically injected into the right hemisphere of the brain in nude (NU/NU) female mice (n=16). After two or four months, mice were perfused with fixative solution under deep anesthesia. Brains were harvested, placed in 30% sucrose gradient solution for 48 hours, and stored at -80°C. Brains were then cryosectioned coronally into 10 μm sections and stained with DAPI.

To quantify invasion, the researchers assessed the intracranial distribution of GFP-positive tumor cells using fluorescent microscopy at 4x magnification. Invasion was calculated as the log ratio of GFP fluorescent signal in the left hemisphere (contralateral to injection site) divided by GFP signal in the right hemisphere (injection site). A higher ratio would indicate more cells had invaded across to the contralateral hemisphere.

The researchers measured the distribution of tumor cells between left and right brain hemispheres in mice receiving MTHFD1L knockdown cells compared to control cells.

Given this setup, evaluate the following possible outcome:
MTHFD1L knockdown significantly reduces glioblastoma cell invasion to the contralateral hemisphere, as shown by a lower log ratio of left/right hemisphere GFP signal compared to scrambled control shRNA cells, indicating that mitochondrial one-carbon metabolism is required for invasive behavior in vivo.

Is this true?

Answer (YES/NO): YES